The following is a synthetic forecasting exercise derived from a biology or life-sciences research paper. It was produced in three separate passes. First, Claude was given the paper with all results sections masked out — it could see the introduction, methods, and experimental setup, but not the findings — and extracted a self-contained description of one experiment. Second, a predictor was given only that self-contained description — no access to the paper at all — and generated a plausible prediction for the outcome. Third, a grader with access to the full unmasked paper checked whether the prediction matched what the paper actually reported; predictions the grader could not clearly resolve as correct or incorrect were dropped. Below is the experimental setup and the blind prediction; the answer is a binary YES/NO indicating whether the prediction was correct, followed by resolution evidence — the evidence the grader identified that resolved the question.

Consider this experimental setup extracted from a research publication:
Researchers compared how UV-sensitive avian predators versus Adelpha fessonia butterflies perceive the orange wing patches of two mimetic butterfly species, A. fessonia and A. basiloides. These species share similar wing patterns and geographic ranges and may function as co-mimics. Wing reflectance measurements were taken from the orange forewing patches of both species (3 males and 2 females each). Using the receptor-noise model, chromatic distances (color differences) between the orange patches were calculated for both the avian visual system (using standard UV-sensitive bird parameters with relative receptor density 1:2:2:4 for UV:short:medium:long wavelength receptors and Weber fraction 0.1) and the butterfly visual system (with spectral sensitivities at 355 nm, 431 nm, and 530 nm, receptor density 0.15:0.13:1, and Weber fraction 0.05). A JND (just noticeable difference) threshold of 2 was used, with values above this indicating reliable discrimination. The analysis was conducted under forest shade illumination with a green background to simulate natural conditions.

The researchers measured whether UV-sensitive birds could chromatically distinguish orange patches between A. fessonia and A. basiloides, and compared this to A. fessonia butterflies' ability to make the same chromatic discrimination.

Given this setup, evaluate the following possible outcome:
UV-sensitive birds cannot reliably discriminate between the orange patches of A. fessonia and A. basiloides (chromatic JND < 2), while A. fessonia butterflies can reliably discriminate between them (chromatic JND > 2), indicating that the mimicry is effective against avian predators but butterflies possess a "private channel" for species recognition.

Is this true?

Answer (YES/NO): NO